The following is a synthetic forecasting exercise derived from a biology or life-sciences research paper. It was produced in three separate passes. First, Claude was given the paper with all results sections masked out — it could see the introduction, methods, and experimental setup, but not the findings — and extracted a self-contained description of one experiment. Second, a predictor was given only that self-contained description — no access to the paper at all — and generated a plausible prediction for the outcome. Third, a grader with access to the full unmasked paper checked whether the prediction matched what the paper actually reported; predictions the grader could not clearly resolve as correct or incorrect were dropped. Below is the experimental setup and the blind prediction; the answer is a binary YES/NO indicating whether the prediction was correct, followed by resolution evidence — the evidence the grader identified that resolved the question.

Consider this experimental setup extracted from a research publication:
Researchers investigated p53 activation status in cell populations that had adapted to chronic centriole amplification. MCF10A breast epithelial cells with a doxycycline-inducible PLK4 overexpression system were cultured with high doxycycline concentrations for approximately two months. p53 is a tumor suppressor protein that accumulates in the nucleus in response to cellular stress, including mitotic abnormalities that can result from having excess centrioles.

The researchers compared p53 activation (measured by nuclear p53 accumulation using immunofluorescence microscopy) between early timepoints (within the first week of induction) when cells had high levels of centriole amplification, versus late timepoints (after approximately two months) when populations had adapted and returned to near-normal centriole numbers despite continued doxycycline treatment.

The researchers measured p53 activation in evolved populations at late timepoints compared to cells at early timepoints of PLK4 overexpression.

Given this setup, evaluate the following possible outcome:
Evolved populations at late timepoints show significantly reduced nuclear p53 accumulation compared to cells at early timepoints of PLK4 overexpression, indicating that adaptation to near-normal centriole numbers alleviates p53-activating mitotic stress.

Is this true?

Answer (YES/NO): YES